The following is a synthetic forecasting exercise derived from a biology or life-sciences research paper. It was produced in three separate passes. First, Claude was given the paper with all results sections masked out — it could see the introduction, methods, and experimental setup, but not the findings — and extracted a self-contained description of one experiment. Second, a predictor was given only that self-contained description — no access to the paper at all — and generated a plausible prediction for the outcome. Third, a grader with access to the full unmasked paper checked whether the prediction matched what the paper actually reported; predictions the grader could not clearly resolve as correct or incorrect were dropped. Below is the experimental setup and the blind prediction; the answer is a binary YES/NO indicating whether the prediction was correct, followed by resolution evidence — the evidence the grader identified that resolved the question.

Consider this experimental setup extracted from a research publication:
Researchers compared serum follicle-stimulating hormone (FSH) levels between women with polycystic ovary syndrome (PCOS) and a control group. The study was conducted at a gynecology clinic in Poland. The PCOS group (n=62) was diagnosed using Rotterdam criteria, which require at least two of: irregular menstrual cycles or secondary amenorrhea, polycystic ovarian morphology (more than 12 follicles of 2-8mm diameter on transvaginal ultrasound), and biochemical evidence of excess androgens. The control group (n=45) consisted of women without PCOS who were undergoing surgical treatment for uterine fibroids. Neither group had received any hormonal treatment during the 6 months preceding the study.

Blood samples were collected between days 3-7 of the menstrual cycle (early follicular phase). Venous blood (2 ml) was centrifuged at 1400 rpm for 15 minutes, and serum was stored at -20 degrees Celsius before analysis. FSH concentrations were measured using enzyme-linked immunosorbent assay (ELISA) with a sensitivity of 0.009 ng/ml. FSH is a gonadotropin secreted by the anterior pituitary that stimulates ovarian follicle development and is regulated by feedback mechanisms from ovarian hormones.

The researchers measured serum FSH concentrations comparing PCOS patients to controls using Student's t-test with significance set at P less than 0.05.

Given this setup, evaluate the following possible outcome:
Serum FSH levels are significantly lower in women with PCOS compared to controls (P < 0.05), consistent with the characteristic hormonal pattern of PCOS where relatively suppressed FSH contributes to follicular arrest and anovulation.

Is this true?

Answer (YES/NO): YES